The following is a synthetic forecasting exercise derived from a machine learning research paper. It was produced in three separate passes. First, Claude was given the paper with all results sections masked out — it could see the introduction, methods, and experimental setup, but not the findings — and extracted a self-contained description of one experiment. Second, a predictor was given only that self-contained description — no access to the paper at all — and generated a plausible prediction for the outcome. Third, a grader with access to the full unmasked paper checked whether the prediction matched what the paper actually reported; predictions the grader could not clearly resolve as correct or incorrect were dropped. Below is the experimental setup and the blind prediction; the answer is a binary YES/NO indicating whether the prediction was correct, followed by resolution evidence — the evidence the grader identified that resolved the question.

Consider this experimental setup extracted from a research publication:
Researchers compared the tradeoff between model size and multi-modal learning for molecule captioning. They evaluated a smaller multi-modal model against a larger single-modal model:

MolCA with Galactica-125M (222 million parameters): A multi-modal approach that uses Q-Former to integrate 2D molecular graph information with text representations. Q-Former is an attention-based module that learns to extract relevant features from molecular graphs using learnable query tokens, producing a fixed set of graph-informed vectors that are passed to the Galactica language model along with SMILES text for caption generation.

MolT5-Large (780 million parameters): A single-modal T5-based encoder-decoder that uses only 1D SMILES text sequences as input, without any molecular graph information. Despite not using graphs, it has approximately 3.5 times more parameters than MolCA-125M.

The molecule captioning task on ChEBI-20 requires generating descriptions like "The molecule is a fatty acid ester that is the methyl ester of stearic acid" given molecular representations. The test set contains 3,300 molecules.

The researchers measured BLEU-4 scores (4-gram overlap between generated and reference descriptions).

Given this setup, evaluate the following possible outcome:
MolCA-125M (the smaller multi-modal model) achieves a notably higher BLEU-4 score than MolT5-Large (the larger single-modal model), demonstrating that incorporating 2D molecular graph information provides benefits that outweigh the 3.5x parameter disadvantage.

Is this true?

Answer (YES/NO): NO